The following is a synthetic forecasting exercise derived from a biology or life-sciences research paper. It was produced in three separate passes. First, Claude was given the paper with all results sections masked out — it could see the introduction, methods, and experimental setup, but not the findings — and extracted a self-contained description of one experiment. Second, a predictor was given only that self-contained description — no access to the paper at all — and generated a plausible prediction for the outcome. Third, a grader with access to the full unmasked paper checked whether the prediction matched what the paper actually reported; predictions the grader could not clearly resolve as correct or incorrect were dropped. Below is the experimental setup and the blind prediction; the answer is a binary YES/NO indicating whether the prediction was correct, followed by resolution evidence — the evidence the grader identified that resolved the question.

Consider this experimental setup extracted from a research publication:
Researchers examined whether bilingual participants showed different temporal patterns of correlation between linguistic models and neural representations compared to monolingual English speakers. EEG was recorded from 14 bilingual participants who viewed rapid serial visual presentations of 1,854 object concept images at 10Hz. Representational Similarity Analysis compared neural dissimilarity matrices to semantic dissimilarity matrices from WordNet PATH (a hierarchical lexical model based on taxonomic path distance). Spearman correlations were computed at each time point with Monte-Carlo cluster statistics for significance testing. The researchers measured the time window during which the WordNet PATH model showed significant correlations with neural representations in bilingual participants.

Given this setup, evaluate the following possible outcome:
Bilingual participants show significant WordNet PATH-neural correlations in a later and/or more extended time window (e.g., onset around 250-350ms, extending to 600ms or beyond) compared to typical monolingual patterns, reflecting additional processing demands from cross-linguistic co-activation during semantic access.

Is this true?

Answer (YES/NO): NO